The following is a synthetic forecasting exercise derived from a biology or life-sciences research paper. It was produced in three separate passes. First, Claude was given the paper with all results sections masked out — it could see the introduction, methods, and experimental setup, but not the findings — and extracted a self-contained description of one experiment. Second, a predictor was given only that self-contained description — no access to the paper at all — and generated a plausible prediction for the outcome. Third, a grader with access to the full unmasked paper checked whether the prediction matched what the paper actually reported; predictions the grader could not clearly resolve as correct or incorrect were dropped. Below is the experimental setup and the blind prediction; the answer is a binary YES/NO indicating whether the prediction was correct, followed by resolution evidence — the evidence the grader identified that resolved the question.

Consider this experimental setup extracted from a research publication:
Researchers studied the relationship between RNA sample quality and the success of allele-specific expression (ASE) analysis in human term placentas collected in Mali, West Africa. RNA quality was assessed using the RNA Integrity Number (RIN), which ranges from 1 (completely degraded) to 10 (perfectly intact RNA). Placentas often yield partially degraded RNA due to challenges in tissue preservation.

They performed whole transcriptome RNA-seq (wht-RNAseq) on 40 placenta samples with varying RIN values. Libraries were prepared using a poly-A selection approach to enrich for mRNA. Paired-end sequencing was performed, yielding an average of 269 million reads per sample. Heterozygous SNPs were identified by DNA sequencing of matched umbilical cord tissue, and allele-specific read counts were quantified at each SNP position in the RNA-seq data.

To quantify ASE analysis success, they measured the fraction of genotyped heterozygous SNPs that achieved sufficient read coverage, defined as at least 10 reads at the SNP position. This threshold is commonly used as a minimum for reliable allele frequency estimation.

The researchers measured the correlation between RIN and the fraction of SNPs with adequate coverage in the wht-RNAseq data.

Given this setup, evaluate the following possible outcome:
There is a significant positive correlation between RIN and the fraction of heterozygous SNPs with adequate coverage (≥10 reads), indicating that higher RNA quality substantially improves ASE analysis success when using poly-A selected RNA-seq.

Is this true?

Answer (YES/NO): YES